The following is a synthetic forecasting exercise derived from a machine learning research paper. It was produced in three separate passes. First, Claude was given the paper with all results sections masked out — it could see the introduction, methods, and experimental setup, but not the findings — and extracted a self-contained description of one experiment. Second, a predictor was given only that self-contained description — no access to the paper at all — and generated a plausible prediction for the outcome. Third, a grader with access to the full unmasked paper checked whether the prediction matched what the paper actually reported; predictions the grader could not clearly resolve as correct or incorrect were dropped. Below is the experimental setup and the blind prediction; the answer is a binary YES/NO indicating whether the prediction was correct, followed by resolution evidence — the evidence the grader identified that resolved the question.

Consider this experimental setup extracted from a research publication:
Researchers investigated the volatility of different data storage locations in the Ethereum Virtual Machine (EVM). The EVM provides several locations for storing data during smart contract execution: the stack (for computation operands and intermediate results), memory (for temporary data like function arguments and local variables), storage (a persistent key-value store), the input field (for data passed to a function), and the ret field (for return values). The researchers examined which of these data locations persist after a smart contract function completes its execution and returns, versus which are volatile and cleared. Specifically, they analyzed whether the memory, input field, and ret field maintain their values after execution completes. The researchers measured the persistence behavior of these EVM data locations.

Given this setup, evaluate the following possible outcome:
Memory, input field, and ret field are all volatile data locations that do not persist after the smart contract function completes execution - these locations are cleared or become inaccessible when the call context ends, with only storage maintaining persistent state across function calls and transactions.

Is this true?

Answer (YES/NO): YES